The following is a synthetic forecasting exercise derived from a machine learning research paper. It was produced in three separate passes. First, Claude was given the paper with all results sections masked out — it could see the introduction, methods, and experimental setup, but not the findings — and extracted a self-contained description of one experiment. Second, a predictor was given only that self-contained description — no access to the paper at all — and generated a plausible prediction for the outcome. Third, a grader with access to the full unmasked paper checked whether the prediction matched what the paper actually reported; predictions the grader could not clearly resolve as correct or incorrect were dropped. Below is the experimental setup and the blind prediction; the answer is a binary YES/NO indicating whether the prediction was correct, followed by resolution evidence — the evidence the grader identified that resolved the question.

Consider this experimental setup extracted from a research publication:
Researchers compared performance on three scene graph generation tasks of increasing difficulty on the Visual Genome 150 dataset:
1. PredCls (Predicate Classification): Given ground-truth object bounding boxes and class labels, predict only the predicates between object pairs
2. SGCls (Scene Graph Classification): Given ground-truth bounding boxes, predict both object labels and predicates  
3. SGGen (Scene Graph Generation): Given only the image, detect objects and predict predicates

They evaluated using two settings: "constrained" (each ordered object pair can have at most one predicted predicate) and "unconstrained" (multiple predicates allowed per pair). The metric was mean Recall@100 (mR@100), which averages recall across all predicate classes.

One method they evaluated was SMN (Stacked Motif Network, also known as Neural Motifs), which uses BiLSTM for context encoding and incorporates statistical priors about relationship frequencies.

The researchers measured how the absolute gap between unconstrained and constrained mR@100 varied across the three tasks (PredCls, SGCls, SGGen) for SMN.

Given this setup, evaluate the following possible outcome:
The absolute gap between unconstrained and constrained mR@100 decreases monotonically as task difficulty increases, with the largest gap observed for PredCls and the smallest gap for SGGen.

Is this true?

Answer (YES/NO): YES